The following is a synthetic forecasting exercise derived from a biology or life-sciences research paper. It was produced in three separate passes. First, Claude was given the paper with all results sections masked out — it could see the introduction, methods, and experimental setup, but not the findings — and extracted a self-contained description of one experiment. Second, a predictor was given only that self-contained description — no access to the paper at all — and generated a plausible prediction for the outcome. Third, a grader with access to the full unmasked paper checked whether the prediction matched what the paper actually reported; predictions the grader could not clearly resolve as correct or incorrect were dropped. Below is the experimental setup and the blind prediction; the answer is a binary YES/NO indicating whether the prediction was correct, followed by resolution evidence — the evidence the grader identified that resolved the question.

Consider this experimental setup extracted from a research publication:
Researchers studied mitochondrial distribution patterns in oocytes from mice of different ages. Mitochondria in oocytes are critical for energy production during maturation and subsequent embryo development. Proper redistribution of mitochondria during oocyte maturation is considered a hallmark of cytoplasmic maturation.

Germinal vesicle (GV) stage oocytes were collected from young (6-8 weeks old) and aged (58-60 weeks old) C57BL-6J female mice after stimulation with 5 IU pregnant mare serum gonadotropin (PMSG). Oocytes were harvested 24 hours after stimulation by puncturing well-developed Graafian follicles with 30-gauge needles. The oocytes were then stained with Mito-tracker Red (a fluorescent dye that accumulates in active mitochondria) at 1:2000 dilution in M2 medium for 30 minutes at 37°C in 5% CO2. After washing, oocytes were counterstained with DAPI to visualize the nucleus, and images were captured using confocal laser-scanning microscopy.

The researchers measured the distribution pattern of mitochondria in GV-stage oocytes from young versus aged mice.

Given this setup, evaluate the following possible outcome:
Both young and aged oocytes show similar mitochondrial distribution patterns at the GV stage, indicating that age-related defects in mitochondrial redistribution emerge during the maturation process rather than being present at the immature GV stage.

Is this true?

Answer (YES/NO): NO